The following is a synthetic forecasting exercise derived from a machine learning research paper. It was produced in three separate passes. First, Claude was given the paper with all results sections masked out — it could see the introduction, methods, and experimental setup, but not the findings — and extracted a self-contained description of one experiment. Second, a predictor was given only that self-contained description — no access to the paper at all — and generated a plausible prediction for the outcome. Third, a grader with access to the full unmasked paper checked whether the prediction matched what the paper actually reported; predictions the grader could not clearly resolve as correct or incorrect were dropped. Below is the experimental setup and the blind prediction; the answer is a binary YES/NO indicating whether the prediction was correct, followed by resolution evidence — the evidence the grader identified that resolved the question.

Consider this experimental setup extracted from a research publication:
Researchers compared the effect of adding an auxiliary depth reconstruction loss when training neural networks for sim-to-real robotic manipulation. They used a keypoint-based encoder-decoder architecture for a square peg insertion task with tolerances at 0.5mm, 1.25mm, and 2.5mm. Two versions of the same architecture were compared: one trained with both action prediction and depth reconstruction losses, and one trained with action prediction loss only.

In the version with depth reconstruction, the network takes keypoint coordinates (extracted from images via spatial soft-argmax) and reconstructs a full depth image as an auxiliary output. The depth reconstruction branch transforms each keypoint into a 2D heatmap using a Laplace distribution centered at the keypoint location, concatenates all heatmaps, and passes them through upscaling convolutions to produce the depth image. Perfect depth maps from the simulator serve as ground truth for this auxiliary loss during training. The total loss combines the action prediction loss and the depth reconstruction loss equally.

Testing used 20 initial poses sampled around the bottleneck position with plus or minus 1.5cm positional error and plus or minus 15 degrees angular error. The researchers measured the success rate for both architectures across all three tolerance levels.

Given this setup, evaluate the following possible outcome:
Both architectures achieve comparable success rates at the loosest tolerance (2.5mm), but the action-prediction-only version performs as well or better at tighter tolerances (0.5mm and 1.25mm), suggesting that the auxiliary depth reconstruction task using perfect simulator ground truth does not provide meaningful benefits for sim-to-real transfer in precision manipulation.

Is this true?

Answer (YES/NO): NO